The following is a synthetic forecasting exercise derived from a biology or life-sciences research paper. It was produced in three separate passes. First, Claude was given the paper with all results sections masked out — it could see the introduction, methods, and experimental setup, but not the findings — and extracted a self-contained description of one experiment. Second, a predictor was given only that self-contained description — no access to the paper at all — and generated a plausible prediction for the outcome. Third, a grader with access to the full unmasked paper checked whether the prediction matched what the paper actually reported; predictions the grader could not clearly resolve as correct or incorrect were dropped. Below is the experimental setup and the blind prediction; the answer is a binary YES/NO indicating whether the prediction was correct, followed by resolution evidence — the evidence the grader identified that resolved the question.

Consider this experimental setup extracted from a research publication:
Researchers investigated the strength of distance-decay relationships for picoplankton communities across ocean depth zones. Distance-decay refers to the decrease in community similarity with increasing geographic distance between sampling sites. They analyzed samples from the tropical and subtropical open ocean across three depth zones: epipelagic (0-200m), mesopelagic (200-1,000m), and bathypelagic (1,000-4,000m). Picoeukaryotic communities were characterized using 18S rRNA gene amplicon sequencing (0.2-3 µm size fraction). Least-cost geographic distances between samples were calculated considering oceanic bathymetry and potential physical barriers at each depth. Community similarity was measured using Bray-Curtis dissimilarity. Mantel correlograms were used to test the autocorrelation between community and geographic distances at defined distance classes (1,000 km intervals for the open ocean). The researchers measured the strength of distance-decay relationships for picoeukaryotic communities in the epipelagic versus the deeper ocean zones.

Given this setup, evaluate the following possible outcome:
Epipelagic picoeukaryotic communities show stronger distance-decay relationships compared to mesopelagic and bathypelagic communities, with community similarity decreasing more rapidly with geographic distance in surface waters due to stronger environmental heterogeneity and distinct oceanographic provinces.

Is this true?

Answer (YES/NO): NO